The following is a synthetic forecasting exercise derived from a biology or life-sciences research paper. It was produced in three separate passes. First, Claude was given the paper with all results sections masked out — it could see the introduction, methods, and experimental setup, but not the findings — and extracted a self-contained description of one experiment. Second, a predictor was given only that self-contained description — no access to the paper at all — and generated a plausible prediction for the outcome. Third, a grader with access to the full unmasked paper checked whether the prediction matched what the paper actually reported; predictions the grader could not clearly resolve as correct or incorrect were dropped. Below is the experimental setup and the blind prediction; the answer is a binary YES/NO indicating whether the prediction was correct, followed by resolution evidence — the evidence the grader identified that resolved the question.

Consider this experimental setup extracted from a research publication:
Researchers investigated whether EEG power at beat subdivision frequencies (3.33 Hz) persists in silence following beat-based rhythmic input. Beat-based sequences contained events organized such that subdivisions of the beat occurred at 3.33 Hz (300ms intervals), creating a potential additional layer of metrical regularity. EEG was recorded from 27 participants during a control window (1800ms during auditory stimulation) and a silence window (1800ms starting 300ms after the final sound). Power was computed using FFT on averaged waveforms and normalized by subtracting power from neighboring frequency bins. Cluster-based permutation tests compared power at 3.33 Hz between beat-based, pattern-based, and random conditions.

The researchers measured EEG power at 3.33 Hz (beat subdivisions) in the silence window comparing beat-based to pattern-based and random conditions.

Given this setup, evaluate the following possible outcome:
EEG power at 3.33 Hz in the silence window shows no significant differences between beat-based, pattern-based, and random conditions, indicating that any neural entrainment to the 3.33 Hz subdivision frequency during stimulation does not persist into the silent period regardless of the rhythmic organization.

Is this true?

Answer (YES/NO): NO